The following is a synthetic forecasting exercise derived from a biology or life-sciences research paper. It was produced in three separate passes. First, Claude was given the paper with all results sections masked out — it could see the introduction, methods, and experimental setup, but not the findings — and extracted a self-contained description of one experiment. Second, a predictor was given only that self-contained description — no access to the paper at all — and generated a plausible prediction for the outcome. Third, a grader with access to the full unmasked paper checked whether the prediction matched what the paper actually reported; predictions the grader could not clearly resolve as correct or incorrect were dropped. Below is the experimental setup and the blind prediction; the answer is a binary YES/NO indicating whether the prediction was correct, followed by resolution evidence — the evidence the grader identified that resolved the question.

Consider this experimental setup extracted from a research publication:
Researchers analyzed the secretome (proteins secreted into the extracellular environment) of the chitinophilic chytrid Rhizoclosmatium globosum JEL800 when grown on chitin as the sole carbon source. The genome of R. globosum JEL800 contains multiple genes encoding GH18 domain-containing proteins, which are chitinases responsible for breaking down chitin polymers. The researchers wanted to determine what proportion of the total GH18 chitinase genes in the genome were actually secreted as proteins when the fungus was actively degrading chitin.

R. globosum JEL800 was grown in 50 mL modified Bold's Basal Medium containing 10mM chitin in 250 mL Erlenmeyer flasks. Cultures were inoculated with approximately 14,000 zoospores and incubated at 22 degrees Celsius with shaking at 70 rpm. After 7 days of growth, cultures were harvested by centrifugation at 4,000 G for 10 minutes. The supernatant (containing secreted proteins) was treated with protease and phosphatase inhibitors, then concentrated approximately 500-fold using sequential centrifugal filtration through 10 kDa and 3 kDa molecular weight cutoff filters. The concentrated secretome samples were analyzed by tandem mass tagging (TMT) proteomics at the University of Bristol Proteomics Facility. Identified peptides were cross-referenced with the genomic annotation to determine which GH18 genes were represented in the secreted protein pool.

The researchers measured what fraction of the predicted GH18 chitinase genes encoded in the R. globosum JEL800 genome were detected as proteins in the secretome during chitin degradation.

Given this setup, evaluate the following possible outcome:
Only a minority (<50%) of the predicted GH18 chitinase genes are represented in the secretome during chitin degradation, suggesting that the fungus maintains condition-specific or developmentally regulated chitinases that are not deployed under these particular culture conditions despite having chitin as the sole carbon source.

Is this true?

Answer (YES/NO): YES